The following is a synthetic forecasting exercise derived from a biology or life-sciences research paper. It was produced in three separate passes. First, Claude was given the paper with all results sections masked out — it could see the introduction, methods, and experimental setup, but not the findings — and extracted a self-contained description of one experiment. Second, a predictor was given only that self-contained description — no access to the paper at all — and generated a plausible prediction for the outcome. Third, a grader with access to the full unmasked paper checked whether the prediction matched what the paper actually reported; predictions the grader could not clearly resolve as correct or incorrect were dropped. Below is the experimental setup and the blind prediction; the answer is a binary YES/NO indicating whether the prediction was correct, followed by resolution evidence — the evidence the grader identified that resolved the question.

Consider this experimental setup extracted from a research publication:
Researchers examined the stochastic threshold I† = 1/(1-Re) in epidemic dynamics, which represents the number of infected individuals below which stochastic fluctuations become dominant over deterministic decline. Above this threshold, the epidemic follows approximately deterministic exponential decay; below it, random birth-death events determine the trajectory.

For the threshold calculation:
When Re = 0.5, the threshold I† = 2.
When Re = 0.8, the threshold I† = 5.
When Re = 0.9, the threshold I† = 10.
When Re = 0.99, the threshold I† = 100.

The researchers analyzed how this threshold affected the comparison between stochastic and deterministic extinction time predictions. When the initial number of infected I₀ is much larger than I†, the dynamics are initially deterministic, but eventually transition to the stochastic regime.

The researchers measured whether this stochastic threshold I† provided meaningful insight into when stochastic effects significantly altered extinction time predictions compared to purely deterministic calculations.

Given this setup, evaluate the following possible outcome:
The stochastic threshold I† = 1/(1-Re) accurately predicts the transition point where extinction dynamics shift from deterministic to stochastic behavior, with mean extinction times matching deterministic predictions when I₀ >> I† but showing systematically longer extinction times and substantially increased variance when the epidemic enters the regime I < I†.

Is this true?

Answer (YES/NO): NO